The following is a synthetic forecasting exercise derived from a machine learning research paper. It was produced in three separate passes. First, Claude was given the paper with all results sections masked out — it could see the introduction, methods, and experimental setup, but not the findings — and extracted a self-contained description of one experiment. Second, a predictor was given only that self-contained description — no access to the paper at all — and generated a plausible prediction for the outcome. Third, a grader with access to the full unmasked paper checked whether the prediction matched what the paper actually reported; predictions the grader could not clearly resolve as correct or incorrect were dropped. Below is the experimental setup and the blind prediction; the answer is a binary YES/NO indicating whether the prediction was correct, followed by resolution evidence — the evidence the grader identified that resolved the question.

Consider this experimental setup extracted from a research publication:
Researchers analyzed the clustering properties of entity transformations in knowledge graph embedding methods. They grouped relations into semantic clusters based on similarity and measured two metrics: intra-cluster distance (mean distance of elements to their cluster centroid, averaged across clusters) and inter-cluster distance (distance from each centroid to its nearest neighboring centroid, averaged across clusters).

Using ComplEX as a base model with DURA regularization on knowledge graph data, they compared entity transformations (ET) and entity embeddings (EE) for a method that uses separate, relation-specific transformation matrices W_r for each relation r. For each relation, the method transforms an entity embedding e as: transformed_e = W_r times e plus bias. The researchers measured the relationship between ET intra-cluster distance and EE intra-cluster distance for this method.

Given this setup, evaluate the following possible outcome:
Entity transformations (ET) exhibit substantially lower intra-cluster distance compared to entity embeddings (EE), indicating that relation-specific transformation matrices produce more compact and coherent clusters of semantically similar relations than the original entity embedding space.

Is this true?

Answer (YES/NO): YES